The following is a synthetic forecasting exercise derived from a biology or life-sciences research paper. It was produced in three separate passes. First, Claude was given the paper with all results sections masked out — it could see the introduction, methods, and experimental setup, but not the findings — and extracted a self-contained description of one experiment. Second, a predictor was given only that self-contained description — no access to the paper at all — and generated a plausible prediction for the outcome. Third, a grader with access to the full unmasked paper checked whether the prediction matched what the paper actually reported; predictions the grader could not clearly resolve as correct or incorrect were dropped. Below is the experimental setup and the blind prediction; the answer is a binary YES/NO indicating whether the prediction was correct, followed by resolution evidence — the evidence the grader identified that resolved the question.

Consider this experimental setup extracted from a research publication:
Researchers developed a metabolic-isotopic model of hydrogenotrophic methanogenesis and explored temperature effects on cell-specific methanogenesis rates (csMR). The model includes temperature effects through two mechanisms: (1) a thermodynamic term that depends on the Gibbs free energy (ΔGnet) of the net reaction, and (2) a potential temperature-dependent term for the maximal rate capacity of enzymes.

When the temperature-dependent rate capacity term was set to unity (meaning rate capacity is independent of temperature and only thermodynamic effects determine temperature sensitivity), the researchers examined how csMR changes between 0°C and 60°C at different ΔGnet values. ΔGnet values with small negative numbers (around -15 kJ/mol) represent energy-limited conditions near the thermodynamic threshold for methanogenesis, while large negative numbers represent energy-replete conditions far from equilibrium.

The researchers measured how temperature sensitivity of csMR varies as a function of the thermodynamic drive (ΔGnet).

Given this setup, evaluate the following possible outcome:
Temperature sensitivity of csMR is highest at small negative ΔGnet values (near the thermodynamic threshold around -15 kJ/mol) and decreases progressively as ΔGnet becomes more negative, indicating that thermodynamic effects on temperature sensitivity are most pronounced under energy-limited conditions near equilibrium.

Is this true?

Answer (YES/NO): YES